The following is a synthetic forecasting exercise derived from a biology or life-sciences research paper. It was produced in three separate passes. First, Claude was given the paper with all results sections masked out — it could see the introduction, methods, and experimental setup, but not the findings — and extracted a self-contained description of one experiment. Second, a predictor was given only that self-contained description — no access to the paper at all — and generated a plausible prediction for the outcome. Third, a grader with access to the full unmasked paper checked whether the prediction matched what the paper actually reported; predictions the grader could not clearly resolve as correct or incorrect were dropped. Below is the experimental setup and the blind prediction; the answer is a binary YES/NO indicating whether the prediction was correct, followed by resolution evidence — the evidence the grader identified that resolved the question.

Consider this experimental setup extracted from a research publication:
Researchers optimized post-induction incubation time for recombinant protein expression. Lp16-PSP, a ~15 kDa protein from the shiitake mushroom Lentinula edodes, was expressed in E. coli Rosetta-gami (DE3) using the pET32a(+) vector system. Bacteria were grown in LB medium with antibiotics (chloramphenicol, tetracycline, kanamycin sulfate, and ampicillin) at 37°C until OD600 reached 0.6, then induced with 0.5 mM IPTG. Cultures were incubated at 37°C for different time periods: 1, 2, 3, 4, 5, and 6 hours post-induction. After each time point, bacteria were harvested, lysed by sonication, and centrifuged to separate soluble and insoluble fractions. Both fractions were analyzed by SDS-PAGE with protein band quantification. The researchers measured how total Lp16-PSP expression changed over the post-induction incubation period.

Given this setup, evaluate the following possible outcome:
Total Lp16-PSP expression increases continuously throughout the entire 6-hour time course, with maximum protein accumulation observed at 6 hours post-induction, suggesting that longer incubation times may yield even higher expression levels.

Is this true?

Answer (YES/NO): NO